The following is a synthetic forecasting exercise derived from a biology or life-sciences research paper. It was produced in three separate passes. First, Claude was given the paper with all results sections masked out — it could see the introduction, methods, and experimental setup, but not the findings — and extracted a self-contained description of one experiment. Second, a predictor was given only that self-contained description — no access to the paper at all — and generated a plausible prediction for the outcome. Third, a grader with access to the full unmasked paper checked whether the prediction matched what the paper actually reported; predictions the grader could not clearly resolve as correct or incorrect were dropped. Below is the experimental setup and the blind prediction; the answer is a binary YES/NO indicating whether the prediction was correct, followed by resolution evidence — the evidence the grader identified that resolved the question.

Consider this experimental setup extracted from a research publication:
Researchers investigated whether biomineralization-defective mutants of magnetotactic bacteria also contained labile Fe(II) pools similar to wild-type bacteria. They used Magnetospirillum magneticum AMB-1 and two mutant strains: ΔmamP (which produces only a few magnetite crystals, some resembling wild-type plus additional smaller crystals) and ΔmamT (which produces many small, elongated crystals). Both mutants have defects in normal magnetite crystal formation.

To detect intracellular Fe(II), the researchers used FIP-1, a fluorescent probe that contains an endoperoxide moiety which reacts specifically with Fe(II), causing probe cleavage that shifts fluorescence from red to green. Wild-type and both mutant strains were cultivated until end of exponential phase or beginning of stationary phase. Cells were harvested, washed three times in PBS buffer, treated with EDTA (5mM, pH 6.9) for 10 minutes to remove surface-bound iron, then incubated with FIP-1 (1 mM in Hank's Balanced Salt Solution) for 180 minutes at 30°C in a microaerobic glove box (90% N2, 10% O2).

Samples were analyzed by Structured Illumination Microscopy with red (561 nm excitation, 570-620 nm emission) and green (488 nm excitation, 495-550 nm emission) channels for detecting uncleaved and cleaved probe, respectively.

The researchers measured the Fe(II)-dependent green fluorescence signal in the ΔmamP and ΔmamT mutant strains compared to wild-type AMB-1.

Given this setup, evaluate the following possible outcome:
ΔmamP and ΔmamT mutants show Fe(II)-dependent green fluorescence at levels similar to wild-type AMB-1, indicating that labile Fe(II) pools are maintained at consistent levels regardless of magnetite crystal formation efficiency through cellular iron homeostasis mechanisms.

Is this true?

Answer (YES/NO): NO